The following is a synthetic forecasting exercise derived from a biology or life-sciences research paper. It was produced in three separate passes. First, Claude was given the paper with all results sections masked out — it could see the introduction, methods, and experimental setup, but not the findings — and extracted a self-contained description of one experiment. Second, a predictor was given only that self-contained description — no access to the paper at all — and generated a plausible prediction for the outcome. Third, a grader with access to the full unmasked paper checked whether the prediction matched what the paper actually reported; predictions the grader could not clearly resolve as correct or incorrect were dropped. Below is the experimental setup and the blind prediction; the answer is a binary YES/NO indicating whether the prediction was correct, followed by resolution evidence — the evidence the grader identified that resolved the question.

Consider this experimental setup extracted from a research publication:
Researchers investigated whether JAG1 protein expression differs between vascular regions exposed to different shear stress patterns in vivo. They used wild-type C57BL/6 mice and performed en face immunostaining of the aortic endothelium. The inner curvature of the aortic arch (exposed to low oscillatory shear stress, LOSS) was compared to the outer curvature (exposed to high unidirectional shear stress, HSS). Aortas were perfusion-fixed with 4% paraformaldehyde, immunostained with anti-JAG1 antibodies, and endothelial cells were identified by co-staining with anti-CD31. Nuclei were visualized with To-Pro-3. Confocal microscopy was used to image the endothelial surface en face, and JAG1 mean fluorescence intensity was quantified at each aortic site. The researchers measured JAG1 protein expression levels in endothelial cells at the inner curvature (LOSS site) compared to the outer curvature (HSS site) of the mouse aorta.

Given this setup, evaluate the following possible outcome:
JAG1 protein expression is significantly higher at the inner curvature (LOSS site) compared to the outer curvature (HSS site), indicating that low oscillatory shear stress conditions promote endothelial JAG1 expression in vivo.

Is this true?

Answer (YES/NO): YES